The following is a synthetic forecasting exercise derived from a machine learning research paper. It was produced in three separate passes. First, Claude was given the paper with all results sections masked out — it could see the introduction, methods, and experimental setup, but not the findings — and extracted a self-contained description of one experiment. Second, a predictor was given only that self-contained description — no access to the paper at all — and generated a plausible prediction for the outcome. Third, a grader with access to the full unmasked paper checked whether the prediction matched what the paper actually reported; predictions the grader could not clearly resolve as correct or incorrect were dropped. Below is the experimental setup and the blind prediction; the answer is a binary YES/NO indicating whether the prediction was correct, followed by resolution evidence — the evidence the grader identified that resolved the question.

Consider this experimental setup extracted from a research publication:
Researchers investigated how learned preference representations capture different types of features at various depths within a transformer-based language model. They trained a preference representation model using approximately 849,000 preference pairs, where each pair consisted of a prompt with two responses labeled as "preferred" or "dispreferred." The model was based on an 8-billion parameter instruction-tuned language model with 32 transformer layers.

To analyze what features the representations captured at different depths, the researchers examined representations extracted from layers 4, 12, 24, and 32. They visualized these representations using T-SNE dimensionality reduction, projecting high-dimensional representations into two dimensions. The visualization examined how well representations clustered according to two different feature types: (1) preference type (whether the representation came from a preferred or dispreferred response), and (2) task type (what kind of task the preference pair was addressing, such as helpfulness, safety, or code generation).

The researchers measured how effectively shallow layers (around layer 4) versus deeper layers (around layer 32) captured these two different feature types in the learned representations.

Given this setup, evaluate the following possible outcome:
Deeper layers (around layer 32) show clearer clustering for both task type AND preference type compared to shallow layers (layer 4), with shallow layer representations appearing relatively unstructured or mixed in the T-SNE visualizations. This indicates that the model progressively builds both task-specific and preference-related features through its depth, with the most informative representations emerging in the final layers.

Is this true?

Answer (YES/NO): NO